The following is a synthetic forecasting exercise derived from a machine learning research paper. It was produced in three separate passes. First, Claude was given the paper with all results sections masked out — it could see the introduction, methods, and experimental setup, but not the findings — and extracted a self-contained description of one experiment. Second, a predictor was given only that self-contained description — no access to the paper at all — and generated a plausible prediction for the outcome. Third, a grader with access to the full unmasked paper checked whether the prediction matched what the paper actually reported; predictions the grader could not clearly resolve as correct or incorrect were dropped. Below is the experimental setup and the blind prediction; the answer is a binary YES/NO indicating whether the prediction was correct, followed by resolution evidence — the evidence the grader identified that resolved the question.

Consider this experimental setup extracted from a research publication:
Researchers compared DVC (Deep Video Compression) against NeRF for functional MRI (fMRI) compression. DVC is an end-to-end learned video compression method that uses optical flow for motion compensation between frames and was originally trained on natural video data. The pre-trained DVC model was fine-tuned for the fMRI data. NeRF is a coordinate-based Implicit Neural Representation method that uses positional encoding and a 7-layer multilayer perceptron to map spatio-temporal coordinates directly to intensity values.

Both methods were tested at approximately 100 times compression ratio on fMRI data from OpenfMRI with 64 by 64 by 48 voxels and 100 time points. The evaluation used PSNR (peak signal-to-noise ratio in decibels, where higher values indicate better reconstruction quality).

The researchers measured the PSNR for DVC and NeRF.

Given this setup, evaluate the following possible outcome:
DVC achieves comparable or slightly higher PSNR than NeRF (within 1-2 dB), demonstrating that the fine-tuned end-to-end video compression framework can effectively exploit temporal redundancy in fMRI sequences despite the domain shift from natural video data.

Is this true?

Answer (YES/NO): NO